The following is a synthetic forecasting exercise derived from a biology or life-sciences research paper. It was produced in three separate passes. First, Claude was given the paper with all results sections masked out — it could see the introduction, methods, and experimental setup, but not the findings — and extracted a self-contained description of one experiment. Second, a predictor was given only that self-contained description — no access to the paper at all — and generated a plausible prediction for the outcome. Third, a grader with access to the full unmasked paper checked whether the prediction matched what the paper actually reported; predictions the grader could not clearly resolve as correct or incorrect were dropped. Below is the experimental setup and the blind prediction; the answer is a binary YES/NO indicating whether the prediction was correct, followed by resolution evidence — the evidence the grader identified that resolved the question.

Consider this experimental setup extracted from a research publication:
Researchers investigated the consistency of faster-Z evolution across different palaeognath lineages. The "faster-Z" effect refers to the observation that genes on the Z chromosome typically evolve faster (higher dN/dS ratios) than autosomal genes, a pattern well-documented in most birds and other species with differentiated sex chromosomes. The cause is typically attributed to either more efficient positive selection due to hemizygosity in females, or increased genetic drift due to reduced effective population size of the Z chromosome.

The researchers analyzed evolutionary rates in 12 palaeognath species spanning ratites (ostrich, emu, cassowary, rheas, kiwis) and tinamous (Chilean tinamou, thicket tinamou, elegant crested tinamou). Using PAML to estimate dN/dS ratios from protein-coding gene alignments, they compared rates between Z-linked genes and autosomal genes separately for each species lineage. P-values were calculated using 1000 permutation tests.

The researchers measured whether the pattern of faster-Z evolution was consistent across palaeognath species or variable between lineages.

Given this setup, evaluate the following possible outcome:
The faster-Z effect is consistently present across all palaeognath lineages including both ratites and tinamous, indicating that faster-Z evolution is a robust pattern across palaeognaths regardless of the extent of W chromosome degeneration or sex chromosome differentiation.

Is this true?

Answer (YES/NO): NO